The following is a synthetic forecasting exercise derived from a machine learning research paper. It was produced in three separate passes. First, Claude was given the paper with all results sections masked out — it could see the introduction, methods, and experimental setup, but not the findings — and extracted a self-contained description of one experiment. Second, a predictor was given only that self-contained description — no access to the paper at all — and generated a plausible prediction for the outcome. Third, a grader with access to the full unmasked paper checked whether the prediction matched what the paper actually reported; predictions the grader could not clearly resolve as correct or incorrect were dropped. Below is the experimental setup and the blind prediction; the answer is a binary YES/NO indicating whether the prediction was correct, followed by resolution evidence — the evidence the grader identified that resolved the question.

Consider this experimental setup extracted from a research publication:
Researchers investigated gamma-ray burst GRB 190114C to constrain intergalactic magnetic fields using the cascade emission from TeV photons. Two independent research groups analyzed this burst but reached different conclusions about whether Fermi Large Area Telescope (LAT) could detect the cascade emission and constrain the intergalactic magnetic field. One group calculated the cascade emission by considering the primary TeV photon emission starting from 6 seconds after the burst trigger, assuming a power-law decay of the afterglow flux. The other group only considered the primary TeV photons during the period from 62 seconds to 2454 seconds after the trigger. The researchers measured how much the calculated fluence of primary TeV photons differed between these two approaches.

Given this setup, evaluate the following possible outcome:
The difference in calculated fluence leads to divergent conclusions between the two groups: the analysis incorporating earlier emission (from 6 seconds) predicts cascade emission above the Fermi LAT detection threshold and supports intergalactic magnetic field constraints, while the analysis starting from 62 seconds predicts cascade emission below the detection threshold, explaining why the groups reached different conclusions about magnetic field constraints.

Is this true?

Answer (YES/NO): YES